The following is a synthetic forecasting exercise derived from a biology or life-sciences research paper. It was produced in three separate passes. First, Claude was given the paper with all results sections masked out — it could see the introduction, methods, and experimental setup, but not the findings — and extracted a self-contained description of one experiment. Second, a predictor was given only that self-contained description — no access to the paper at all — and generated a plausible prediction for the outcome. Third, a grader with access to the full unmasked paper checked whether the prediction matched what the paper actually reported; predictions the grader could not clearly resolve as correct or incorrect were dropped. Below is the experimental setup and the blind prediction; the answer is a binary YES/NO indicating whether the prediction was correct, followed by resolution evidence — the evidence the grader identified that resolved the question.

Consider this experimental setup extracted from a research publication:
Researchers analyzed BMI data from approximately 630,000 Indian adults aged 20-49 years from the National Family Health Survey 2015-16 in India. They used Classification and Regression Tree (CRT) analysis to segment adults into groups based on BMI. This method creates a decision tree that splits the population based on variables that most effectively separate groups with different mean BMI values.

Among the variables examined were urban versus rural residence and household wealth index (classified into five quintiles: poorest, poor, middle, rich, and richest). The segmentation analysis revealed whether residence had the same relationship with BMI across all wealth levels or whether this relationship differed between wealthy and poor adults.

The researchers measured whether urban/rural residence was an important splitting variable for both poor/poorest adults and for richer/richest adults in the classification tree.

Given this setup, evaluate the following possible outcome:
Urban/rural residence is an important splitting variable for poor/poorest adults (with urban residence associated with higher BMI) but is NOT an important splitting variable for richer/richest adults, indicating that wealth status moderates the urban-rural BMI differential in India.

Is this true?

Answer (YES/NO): NO